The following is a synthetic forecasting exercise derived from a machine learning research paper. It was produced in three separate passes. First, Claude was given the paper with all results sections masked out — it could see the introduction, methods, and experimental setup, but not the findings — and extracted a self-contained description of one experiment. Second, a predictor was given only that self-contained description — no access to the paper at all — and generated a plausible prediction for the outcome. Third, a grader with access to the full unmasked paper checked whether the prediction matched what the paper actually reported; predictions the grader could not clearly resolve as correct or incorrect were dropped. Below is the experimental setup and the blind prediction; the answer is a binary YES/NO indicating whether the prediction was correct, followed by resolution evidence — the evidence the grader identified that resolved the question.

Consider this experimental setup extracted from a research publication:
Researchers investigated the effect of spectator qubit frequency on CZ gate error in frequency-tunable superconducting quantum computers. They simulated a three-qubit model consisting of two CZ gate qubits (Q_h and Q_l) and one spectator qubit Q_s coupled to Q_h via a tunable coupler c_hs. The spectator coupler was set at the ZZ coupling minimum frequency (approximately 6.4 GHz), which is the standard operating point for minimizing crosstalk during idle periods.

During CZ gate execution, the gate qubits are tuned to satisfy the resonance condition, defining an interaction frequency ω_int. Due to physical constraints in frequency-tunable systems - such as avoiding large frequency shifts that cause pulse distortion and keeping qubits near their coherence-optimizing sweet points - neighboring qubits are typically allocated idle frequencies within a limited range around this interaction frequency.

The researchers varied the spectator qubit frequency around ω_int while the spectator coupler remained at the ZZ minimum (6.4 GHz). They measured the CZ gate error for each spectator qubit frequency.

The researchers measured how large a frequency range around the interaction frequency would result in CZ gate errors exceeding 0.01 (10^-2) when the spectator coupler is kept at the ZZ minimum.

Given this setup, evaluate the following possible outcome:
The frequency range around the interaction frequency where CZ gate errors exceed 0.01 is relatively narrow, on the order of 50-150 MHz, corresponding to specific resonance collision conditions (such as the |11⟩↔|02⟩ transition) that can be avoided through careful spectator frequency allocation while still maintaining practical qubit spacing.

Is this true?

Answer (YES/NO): YES